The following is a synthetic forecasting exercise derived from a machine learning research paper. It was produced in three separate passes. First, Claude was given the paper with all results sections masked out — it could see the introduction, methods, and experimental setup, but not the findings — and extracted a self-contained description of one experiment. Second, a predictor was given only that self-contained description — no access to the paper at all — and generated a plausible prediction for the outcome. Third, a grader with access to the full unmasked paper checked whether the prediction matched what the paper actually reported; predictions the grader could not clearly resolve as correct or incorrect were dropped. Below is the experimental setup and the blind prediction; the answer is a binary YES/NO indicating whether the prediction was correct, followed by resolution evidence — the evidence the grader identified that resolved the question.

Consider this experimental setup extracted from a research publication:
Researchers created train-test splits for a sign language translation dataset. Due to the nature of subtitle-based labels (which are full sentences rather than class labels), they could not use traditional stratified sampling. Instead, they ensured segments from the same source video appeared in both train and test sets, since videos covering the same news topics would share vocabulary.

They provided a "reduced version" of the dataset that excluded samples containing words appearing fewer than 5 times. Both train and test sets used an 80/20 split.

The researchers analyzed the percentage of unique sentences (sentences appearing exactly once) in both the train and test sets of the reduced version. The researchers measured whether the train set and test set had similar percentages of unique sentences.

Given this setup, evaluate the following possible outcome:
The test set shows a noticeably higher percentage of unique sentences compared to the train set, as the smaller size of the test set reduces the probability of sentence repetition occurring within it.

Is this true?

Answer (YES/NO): NO